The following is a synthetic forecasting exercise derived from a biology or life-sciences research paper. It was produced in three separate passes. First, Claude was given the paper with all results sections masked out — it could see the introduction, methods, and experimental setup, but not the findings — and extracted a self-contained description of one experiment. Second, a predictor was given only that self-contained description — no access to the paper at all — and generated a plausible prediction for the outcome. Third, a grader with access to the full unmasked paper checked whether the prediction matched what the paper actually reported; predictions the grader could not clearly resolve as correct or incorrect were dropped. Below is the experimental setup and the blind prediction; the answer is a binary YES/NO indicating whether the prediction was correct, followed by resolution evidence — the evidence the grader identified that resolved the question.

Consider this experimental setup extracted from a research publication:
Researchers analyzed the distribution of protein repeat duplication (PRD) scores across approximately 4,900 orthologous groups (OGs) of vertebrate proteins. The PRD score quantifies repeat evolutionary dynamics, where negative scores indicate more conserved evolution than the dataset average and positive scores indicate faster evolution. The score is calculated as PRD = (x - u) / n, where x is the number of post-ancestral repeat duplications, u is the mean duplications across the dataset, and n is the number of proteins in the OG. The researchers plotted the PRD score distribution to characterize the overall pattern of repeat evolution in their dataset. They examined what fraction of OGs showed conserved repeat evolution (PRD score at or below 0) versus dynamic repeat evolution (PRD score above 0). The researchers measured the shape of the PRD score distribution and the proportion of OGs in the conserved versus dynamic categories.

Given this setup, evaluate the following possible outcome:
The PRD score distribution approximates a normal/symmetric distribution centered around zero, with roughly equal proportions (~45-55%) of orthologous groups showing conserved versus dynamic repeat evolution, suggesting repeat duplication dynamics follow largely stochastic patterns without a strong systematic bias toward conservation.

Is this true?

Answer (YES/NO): NO